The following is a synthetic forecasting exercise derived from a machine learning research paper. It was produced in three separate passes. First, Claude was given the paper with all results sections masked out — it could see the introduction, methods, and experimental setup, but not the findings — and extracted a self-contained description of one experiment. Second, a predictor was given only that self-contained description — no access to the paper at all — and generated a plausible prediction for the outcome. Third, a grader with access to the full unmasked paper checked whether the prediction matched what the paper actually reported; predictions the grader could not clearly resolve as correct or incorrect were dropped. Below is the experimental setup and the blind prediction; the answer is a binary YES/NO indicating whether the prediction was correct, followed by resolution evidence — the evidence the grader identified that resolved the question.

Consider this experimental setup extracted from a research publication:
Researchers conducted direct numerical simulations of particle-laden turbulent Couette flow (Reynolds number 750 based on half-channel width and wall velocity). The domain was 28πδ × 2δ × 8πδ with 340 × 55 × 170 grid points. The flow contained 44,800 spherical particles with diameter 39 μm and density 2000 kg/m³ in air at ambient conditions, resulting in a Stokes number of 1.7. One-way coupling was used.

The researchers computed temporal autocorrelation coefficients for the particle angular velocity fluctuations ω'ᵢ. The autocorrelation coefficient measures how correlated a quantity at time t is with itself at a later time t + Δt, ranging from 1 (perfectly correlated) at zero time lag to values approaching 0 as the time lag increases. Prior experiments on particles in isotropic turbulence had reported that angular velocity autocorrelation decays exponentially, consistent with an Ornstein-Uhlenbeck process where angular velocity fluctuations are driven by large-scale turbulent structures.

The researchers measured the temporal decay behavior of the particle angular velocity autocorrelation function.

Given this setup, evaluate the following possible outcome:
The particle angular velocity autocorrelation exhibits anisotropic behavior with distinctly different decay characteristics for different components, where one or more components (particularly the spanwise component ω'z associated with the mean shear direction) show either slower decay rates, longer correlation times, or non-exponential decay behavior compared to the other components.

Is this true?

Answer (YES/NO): NO